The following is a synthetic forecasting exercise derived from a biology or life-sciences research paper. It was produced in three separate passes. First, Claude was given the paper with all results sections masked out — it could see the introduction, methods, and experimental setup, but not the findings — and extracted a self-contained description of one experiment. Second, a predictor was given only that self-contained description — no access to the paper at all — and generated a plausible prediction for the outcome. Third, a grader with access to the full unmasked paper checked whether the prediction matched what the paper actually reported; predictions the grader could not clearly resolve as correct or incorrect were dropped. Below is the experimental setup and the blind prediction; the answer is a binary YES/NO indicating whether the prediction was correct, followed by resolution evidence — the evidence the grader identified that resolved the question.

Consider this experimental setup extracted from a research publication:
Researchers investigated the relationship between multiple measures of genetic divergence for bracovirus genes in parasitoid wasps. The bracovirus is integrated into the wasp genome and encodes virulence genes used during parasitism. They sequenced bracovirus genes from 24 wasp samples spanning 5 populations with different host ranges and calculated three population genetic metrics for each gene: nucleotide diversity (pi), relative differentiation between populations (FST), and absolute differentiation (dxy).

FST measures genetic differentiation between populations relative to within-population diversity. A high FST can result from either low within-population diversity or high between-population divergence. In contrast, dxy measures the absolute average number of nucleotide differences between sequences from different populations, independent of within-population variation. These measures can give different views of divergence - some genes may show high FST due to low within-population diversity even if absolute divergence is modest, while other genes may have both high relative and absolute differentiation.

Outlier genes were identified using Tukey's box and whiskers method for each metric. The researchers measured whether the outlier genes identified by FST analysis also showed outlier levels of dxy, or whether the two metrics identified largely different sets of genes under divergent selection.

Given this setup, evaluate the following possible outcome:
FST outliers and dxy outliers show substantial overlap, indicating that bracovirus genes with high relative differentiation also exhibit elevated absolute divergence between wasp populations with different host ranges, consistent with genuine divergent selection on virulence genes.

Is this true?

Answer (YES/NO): NO